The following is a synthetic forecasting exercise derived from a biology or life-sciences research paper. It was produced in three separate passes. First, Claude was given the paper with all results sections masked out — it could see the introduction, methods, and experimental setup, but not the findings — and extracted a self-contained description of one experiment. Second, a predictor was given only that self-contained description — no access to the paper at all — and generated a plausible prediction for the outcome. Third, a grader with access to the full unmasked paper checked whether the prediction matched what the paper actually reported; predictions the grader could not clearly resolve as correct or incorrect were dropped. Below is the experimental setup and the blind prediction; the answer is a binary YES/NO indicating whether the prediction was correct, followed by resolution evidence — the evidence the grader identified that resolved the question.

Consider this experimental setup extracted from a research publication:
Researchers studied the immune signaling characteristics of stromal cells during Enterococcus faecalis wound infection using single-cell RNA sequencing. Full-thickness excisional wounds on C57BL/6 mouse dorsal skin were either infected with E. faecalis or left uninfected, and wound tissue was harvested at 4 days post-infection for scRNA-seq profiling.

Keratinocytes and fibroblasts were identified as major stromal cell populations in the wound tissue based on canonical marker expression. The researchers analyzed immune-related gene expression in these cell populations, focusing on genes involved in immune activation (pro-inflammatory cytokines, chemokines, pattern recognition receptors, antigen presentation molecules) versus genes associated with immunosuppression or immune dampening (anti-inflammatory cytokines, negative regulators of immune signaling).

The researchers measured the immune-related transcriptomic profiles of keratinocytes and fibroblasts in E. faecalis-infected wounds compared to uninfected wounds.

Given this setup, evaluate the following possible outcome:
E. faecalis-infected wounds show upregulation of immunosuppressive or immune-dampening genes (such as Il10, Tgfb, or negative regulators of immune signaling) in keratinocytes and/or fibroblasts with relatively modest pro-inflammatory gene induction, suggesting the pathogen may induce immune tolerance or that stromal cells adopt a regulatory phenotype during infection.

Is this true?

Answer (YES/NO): YES